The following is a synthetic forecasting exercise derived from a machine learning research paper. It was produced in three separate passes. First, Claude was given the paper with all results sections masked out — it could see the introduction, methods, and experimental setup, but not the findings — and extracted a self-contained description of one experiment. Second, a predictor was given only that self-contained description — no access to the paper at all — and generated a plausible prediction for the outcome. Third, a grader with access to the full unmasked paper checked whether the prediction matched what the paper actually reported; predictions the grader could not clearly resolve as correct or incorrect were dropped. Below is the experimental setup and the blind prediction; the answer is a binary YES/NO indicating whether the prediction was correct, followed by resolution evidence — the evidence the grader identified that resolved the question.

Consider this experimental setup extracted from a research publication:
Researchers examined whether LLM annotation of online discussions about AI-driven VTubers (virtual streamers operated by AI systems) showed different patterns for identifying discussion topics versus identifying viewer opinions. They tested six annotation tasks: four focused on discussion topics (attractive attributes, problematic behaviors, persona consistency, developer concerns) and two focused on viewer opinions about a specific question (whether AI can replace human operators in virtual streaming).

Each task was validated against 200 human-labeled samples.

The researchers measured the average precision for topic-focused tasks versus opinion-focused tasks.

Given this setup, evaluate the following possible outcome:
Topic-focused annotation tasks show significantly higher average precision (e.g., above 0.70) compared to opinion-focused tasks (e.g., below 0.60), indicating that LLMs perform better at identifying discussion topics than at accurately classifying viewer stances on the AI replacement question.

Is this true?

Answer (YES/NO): NO